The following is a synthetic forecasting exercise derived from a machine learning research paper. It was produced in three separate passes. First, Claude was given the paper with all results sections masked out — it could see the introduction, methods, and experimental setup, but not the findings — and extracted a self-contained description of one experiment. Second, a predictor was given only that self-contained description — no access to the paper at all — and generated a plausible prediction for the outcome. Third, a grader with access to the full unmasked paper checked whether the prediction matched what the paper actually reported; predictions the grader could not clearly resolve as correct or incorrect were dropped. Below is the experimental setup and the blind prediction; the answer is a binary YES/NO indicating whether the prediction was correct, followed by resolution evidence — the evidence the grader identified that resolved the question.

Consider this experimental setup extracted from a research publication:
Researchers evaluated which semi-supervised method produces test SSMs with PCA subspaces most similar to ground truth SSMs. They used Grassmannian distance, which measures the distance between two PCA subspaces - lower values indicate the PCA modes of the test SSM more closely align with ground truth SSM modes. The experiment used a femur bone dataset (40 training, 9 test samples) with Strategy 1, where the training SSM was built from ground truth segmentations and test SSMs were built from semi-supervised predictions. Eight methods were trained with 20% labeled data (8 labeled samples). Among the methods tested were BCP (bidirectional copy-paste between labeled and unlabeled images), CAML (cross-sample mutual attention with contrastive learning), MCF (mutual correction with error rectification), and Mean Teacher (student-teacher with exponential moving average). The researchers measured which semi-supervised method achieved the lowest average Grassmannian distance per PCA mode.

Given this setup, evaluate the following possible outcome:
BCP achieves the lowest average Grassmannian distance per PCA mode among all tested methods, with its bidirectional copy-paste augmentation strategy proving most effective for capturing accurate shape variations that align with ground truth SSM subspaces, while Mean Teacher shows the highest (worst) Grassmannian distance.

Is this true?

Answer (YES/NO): NO